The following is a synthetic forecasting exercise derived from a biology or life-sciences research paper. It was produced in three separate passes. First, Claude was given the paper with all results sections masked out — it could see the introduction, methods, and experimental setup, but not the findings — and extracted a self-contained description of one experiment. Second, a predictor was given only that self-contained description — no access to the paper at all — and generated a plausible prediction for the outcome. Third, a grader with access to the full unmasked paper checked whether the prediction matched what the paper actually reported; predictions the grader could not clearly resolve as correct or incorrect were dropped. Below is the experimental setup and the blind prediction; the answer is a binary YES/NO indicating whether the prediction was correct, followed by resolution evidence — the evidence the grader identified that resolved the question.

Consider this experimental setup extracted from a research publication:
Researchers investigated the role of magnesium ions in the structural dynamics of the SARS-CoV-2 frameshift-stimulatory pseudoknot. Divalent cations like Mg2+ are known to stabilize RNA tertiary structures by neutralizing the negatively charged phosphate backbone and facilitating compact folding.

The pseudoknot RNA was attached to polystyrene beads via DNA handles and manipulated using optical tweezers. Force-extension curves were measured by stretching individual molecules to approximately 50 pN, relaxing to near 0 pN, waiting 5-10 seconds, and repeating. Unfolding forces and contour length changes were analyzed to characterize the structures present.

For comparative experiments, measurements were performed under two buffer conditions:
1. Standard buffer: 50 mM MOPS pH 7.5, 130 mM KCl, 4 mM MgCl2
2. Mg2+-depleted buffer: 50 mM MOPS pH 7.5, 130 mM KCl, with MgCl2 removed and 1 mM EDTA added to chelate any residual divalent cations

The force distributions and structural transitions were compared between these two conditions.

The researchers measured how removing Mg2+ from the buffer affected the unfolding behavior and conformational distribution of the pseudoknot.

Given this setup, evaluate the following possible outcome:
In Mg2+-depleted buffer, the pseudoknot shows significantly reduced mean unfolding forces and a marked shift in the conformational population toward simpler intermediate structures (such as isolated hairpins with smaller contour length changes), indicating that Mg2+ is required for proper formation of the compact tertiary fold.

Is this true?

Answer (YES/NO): NO